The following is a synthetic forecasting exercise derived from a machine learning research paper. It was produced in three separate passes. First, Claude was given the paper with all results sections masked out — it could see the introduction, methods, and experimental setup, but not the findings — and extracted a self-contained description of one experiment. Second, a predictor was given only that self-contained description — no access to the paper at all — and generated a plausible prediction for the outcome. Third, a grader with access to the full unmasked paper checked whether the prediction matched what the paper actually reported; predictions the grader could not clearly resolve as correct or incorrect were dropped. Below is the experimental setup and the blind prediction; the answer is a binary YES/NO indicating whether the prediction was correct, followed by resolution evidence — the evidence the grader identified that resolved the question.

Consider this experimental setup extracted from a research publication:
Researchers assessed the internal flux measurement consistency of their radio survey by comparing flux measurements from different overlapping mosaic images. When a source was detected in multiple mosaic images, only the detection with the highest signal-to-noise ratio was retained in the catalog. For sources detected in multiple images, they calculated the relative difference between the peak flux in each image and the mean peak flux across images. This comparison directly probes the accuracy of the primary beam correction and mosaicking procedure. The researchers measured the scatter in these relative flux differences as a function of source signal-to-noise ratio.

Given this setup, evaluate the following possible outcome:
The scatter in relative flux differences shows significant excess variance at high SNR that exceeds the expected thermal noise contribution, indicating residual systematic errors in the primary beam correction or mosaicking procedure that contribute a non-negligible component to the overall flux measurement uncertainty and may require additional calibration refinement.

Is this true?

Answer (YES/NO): NO